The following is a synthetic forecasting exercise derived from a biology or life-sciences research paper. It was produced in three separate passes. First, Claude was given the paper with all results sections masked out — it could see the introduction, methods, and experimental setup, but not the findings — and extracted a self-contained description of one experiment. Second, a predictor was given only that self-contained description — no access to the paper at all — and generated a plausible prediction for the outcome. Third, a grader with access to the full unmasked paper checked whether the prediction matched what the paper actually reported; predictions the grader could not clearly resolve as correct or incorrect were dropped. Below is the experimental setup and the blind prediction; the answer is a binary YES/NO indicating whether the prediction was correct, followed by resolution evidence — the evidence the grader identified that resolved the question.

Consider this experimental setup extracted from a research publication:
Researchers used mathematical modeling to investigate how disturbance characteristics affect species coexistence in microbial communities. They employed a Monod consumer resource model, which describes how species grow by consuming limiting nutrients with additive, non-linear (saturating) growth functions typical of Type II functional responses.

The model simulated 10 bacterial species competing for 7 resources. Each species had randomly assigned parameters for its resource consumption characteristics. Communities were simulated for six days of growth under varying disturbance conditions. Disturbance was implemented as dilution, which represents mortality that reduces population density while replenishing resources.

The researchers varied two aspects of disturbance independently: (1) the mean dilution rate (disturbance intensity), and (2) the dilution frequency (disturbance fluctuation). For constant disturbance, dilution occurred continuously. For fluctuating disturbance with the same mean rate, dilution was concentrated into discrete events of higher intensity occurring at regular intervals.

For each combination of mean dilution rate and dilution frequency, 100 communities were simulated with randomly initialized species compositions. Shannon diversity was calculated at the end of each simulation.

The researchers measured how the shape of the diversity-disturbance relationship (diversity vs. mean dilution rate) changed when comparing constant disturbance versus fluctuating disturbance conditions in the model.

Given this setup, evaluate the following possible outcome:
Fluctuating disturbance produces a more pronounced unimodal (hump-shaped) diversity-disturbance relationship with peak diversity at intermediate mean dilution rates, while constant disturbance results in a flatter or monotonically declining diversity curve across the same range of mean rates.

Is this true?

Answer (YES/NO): NO